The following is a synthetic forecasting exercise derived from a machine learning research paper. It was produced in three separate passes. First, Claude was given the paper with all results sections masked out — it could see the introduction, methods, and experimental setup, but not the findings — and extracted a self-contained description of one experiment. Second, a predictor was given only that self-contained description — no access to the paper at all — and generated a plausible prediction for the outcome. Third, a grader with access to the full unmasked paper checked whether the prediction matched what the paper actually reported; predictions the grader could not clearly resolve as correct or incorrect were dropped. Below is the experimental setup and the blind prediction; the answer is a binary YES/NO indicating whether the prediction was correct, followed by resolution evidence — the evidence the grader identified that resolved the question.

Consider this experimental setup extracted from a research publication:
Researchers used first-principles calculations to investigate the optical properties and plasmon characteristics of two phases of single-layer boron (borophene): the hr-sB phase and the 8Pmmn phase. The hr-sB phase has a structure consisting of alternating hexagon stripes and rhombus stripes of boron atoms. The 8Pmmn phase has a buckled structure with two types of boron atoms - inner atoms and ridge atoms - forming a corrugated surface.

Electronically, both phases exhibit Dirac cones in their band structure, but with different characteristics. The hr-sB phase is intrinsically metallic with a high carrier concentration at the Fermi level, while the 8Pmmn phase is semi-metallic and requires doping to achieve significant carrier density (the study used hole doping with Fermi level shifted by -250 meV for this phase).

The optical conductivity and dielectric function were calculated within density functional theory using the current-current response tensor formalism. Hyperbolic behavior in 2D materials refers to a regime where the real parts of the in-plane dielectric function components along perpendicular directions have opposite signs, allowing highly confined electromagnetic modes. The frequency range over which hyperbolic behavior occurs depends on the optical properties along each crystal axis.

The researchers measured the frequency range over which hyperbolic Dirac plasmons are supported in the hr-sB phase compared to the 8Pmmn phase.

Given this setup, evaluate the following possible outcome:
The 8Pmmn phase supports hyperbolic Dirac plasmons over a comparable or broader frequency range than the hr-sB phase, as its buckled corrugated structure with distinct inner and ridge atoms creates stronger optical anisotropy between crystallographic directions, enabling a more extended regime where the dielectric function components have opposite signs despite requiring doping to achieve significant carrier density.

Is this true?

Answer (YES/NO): NO